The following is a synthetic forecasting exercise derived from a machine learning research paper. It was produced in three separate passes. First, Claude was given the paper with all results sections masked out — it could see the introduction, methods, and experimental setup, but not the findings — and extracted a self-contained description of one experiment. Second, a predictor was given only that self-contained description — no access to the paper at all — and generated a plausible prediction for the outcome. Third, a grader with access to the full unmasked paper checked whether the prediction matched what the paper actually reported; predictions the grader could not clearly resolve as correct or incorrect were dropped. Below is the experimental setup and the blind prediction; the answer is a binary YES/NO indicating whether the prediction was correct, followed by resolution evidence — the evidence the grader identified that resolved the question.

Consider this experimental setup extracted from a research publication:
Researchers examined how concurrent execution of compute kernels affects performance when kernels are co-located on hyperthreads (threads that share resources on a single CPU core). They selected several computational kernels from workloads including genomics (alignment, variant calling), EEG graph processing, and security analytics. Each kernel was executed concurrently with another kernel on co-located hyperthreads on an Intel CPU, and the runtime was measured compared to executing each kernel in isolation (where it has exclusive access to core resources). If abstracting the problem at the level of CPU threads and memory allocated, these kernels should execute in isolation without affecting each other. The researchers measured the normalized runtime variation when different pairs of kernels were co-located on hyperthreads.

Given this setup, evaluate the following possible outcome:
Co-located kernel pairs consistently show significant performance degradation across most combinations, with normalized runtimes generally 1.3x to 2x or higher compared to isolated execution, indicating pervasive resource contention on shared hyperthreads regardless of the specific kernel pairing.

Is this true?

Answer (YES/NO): NO